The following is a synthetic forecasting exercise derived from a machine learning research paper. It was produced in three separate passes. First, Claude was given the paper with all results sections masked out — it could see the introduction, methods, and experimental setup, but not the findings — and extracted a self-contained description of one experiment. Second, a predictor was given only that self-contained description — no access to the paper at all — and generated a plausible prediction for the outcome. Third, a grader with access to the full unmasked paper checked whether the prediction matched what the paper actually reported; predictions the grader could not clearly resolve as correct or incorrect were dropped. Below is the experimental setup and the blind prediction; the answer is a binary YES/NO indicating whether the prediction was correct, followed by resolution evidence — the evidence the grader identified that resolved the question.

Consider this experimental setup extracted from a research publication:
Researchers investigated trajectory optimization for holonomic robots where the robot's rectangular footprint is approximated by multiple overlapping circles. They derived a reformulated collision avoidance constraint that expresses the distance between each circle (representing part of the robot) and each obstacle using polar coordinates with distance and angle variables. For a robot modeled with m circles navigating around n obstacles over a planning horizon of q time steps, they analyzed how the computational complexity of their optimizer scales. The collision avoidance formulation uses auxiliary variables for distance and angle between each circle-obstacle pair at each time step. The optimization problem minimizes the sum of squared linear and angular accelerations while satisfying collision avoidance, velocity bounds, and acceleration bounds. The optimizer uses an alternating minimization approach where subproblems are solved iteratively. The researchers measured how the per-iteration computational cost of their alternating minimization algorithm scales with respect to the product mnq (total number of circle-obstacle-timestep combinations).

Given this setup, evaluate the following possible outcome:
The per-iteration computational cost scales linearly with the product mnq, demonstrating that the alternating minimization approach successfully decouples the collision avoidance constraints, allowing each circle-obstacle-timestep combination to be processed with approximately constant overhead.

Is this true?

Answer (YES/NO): NO